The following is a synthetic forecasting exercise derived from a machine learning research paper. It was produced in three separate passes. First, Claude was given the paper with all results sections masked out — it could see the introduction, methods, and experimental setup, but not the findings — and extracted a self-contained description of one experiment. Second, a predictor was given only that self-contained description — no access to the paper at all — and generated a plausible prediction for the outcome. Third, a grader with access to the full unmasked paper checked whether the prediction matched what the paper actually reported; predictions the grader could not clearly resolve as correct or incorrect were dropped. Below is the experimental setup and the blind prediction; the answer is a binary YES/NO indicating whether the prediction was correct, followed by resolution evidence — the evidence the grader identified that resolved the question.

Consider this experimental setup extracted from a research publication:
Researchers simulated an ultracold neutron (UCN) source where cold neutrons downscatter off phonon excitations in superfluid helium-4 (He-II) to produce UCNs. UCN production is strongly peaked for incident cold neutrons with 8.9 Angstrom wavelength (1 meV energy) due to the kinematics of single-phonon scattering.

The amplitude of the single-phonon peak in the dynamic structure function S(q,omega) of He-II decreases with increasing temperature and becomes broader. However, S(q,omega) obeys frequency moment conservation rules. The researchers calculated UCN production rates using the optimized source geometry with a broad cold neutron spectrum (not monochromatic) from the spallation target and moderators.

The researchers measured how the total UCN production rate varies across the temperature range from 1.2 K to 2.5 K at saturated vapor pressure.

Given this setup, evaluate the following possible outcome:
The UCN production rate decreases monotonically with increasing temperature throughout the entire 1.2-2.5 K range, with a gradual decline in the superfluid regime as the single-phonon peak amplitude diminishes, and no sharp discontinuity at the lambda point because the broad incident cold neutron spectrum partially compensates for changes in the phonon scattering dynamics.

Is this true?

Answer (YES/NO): NO